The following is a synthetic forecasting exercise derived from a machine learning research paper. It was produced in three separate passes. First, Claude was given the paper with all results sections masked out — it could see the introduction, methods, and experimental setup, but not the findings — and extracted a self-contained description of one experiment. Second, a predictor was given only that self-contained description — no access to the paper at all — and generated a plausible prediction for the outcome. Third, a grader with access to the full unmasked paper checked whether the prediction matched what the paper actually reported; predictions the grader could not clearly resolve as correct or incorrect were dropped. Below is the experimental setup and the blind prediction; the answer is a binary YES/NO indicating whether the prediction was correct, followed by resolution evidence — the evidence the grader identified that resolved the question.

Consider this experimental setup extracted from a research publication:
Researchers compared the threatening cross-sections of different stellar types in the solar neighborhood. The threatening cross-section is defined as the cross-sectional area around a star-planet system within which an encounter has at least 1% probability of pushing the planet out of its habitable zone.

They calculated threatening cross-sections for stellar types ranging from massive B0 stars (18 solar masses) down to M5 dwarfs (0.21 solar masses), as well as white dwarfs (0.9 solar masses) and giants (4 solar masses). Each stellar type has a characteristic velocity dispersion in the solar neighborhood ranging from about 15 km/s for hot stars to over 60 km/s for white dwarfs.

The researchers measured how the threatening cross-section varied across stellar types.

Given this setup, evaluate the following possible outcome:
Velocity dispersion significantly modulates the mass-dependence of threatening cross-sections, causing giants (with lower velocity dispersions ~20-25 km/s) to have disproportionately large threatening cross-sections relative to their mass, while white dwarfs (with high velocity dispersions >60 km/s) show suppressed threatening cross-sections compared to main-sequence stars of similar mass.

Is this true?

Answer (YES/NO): NO